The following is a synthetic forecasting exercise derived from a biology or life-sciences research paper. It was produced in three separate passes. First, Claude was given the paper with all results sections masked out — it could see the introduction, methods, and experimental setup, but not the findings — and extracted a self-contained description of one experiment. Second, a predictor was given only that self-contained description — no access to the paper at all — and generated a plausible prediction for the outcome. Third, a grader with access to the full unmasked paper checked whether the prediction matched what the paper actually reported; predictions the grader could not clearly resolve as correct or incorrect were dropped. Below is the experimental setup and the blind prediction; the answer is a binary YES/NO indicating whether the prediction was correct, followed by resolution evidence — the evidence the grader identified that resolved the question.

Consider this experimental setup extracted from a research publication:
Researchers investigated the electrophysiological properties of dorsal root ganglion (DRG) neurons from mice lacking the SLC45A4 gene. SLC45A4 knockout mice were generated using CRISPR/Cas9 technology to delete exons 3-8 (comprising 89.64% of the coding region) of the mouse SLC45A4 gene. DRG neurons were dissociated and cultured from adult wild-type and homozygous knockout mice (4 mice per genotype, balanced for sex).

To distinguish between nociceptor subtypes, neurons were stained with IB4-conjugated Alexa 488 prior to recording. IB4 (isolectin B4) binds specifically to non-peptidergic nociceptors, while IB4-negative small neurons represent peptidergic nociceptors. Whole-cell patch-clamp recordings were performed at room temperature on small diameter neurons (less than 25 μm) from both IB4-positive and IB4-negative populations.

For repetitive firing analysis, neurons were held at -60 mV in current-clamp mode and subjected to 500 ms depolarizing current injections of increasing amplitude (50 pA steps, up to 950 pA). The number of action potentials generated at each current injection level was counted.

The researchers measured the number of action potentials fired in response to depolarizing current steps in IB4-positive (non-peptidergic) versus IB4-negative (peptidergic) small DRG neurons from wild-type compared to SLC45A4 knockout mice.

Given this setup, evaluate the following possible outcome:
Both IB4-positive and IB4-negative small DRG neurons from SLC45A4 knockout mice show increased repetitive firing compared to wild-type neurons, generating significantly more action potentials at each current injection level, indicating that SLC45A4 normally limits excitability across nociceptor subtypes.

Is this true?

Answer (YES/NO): NO